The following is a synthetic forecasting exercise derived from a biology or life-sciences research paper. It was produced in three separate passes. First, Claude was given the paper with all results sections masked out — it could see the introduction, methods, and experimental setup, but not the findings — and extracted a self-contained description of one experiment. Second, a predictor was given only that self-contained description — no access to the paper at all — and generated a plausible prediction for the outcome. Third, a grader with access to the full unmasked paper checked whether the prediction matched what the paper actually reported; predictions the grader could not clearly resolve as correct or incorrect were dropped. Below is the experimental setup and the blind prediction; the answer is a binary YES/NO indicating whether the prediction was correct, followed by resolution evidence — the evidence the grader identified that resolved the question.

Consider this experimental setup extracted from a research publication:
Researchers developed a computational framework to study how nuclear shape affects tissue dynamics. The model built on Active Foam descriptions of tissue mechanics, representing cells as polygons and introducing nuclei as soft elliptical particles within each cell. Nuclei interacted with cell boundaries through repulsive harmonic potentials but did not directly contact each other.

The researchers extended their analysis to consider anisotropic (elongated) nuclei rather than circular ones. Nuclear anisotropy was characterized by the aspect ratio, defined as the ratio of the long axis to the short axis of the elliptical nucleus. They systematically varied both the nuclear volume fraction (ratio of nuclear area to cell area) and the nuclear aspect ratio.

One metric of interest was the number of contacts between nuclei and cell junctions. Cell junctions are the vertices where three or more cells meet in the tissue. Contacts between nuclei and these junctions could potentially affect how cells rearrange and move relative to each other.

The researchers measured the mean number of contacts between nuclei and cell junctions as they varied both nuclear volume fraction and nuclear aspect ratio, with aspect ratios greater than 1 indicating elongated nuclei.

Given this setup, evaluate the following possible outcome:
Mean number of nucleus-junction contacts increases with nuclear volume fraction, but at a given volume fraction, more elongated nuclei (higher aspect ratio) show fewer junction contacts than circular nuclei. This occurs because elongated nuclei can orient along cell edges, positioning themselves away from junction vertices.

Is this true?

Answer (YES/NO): NO